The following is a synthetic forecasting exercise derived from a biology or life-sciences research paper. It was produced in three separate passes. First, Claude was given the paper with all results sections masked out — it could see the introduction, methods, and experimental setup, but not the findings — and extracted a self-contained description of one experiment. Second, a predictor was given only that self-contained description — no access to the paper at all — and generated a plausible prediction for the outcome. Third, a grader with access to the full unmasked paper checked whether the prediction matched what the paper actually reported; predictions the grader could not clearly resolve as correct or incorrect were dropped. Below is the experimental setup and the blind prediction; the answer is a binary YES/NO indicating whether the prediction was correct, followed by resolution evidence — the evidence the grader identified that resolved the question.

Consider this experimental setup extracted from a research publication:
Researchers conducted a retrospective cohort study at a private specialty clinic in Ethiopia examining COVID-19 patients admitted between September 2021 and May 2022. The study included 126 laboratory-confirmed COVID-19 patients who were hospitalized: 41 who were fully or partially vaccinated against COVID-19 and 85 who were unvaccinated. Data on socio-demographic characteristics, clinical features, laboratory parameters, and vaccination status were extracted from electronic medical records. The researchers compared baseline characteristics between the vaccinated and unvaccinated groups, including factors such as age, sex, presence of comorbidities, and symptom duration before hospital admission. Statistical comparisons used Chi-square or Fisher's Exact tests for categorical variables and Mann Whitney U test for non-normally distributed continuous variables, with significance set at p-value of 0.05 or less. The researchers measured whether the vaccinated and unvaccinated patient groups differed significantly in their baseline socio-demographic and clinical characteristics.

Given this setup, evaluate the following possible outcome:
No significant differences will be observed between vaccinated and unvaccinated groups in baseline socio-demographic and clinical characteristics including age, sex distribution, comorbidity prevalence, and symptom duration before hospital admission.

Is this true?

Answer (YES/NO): YES